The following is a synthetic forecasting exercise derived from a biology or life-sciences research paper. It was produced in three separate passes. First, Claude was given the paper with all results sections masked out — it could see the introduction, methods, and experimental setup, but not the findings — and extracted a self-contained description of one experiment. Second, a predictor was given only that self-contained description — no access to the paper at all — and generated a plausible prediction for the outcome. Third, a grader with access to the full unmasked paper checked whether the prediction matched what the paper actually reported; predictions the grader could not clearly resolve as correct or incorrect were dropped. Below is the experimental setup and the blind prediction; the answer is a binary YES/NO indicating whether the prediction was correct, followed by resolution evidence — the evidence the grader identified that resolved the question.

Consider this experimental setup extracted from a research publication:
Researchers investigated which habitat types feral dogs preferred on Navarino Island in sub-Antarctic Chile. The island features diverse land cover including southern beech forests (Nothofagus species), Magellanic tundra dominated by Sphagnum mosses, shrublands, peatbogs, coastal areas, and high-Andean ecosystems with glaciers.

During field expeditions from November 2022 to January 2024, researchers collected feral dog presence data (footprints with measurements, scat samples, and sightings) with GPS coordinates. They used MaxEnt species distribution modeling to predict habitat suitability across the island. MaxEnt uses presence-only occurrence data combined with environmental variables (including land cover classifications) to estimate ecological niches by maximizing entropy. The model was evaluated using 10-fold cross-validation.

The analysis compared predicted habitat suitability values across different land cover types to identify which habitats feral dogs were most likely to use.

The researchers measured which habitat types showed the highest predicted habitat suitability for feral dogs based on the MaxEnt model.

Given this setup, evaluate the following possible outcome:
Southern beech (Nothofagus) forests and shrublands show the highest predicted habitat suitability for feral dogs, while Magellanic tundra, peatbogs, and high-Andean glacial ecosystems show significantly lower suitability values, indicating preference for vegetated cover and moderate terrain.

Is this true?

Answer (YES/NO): NO